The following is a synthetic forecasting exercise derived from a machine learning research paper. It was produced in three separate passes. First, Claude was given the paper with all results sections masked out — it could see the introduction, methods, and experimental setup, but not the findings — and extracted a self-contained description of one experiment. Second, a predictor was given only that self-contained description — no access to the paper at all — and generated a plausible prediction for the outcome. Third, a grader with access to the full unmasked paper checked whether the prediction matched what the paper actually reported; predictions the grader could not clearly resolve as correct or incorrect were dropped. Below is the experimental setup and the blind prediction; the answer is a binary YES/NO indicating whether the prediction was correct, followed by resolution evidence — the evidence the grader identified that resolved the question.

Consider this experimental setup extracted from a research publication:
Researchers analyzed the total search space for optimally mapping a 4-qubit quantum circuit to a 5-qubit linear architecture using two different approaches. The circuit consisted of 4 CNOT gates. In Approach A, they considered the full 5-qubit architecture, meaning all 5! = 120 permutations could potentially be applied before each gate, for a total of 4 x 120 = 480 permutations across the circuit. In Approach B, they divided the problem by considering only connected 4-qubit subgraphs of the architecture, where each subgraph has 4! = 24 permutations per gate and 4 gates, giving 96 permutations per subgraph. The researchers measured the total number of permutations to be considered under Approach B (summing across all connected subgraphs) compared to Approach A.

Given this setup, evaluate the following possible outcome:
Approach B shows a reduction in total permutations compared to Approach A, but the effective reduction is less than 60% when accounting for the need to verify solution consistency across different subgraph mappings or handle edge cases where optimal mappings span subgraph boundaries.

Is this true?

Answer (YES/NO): NO